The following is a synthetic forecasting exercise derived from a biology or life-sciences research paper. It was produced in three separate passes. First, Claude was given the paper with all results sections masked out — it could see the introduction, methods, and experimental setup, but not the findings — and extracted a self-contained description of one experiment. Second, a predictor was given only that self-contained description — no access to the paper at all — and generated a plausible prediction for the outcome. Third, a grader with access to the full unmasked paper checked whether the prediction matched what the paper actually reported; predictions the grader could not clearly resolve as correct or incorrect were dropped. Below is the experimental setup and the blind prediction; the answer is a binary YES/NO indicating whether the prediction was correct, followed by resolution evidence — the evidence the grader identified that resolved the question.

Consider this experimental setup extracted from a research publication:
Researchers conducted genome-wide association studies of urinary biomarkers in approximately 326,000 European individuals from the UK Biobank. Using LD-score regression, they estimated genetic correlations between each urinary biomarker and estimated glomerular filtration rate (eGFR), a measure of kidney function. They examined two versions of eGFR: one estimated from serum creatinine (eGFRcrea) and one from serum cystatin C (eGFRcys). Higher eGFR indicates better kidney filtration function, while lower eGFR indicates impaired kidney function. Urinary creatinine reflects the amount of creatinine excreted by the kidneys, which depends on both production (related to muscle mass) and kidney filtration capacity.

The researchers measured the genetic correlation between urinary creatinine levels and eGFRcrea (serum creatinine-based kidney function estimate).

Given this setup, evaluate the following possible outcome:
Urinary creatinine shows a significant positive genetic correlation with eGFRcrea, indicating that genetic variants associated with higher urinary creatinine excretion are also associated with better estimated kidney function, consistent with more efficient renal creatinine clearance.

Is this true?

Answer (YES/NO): NO